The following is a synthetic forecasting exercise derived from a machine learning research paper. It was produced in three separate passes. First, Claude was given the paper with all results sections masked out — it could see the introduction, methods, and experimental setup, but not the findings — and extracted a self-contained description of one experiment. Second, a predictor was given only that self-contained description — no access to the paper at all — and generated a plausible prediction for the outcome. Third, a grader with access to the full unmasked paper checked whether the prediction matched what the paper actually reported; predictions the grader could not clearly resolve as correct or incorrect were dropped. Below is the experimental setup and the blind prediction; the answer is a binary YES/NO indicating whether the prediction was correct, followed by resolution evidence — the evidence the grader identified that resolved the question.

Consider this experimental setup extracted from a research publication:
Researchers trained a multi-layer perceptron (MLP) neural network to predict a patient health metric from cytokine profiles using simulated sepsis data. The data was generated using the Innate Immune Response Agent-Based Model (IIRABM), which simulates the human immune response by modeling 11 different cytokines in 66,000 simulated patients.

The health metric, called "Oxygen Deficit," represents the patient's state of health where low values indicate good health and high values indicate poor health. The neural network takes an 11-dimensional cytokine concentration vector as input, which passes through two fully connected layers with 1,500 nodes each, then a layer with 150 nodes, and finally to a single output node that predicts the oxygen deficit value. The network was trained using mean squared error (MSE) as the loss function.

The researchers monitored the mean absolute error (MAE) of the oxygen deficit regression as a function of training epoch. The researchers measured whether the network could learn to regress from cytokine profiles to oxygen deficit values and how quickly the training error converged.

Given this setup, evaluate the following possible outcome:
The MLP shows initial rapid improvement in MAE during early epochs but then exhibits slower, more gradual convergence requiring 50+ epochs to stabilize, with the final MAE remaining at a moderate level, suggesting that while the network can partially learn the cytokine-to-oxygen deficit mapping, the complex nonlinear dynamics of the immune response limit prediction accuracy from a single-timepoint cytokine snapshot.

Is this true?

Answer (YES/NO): NO